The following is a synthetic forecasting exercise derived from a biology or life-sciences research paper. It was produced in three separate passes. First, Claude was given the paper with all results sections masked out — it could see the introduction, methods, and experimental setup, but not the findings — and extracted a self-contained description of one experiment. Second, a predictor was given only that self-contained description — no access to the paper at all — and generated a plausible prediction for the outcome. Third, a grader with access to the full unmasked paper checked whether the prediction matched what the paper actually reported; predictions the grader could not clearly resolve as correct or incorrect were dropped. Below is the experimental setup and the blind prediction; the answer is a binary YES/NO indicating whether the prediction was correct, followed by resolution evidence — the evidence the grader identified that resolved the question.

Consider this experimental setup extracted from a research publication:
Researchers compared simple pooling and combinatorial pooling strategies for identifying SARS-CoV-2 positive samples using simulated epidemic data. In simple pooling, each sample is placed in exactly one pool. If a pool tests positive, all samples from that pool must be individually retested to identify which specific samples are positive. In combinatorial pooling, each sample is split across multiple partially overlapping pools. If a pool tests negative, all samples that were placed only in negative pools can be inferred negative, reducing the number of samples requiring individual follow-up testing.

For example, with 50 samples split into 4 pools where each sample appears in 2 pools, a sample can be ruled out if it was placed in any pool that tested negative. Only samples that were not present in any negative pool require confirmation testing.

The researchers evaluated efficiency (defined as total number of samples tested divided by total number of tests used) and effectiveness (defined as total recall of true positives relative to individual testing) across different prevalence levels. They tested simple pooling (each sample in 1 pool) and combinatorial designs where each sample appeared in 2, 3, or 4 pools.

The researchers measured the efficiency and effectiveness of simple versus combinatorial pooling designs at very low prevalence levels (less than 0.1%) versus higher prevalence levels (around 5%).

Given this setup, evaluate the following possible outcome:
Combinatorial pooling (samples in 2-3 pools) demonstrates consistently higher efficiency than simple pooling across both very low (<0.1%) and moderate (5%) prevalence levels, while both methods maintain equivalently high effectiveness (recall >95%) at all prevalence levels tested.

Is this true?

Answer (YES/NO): NO